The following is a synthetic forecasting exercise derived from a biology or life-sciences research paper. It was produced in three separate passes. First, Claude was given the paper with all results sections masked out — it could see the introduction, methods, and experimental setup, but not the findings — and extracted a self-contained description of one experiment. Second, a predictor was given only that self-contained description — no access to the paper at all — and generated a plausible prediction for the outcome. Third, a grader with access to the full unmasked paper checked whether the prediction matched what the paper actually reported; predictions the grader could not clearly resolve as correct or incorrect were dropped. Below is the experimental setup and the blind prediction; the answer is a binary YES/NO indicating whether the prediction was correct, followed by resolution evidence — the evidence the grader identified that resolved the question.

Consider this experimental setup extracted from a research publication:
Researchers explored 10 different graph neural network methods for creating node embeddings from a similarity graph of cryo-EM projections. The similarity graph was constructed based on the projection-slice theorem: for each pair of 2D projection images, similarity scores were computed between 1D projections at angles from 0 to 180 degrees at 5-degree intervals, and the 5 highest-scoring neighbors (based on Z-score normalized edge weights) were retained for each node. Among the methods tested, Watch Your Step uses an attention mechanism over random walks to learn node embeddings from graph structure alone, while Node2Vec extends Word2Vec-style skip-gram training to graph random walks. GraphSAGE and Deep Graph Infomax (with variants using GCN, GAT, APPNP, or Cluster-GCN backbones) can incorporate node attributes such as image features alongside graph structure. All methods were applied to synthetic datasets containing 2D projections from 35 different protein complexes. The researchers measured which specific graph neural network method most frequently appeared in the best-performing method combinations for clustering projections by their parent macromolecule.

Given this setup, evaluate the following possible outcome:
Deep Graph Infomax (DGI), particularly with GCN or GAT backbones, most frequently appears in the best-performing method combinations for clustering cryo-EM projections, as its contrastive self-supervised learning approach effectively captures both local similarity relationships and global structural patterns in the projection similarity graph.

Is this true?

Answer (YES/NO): NO